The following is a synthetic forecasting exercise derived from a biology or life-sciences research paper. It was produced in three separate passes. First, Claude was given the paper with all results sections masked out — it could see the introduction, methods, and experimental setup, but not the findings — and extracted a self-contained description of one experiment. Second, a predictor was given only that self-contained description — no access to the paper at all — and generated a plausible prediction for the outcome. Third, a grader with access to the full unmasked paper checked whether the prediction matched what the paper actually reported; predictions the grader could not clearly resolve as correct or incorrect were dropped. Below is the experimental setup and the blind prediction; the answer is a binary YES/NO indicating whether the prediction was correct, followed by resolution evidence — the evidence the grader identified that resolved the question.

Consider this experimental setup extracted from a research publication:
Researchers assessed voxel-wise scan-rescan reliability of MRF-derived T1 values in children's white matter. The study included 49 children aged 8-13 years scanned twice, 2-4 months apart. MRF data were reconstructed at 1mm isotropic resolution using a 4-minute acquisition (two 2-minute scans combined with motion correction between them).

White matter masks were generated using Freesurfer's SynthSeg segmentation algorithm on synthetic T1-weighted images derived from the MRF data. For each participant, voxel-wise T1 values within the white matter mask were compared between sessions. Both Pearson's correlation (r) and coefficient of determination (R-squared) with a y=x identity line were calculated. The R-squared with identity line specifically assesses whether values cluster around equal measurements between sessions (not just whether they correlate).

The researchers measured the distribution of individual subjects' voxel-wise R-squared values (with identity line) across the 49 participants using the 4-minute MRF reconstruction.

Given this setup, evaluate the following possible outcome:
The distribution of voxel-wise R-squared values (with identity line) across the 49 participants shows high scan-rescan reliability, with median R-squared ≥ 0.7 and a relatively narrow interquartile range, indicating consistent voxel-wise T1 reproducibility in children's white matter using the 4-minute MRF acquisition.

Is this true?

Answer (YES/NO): NO